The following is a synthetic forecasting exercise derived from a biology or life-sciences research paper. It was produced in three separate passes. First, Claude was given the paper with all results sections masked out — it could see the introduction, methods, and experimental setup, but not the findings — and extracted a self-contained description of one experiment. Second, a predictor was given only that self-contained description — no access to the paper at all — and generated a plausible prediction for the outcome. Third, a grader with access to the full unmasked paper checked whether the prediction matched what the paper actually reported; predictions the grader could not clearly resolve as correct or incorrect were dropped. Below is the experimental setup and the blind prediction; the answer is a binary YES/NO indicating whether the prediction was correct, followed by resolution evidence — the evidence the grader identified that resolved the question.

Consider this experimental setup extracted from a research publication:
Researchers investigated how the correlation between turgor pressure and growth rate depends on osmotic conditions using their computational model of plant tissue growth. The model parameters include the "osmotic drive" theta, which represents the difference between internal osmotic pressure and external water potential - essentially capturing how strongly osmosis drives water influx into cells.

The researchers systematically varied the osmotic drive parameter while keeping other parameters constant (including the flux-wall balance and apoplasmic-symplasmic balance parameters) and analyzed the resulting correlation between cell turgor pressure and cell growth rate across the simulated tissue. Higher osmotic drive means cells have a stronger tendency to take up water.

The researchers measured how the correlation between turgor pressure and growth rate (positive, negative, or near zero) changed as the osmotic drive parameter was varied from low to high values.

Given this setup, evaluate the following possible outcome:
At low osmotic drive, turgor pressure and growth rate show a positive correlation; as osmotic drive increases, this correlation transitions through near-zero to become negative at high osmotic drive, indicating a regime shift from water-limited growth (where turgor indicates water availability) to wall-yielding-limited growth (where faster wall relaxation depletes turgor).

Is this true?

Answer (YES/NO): NO